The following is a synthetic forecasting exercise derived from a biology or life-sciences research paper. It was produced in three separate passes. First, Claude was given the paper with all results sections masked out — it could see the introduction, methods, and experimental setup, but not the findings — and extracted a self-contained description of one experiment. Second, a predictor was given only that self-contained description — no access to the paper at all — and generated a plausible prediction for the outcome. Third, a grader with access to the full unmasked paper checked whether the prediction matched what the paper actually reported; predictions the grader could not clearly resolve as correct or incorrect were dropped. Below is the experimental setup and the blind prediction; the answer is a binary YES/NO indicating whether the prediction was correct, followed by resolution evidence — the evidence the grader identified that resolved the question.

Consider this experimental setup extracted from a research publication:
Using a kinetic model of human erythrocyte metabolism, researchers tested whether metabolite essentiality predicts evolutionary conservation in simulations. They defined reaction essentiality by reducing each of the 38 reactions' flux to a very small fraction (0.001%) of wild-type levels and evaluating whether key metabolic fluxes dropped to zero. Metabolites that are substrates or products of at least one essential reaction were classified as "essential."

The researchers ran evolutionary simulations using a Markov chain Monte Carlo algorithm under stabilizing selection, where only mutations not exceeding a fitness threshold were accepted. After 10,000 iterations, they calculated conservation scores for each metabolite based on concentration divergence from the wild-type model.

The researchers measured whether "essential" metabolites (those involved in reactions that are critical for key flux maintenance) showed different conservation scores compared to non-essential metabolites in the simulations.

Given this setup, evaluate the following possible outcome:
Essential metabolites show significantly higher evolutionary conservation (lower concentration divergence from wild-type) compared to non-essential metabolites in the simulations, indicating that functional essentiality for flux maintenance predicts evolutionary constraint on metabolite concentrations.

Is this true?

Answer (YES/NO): YES